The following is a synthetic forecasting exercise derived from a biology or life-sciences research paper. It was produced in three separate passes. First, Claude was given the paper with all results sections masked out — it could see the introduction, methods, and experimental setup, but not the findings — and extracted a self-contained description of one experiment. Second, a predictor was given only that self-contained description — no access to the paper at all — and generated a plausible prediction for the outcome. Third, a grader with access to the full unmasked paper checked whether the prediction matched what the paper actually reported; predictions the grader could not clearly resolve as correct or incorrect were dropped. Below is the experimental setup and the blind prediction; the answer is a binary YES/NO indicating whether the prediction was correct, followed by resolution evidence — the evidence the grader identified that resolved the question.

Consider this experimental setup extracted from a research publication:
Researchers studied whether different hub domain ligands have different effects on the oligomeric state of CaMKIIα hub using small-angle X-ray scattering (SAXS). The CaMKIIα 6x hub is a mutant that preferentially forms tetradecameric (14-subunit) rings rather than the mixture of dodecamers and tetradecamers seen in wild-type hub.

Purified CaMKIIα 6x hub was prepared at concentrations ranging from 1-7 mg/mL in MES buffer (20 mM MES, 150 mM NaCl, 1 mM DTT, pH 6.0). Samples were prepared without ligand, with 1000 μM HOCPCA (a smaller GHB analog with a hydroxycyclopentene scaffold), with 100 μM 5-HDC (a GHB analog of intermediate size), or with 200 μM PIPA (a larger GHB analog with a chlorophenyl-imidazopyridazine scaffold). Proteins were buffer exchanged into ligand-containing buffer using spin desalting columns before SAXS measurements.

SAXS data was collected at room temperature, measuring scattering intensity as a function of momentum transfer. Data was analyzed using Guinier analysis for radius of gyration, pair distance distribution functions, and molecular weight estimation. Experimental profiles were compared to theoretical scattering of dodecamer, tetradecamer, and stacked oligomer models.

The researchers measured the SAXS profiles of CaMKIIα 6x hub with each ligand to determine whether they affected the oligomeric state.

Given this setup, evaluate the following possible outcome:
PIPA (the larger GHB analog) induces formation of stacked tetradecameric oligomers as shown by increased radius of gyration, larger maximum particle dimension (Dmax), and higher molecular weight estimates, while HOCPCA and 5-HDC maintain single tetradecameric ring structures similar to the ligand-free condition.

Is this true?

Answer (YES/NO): NO